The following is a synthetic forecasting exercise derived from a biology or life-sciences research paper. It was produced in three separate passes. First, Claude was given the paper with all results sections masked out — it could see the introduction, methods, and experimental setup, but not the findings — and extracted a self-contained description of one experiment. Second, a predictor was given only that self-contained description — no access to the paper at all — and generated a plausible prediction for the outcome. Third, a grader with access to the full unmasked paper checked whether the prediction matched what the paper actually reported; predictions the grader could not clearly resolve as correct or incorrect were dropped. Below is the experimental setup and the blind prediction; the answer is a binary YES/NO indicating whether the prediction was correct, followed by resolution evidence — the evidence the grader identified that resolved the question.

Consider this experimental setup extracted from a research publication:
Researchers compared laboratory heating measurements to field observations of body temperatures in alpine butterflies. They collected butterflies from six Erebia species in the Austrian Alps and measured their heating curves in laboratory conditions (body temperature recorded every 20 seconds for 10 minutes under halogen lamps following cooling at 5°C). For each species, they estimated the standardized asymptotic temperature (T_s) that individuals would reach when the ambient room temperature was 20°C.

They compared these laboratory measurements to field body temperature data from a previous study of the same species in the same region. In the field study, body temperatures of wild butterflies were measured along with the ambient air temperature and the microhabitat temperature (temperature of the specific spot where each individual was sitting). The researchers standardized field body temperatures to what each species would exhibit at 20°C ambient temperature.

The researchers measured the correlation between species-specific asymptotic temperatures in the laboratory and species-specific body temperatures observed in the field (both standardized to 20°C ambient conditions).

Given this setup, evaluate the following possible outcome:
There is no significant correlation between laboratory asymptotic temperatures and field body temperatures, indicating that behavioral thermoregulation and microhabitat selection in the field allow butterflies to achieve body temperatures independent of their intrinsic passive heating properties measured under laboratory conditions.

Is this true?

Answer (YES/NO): YES